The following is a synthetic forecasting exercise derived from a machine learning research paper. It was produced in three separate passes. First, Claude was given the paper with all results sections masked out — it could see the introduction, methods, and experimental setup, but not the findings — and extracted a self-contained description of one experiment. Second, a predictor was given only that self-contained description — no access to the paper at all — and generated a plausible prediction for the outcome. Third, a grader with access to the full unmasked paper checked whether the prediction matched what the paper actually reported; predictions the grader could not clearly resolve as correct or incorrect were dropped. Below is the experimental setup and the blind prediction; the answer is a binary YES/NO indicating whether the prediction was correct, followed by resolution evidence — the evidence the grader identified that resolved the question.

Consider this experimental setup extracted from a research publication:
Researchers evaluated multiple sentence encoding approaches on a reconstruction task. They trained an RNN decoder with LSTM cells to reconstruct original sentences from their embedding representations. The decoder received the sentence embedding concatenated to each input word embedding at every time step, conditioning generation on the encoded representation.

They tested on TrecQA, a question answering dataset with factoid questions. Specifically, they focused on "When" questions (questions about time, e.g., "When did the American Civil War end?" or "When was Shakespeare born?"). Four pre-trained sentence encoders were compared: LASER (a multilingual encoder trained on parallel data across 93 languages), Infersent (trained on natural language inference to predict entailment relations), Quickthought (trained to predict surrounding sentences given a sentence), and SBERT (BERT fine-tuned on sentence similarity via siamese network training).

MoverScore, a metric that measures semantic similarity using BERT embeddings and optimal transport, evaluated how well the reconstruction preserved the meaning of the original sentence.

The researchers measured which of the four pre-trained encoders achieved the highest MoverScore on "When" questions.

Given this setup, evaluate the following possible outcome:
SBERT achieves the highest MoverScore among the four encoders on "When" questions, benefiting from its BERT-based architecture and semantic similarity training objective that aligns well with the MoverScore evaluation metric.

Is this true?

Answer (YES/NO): NO